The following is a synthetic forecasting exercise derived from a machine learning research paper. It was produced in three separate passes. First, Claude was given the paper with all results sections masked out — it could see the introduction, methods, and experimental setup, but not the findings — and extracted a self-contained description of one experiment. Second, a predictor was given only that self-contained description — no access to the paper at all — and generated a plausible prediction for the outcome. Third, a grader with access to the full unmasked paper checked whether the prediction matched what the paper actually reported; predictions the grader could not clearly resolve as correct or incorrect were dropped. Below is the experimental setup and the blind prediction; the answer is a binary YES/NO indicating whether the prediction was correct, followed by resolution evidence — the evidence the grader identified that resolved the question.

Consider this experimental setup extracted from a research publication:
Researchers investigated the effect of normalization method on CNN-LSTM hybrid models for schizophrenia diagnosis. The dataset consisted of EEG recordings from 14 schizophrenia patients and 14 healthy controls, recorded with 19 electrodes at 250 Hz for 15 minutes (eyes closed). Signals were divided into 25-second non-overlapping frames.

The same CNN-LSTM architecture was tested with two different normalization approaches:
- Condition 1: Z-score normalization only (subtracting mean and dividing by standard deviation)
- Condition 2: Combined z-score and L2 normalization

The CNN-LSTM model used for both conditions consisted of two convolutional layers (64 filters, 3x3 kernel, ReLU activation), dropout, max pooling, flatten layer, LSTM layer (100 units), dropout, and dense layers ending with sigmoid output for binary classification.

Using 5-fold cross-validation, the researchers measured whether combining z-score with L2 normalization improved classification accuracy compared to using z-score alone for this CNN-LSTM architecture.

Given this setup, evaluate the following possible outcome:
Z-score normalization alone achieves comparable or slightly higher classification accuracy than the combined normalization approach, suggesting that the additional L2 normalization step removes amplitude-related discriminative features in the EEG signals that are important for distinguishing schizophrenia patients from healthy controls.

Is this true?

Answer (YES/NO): NO